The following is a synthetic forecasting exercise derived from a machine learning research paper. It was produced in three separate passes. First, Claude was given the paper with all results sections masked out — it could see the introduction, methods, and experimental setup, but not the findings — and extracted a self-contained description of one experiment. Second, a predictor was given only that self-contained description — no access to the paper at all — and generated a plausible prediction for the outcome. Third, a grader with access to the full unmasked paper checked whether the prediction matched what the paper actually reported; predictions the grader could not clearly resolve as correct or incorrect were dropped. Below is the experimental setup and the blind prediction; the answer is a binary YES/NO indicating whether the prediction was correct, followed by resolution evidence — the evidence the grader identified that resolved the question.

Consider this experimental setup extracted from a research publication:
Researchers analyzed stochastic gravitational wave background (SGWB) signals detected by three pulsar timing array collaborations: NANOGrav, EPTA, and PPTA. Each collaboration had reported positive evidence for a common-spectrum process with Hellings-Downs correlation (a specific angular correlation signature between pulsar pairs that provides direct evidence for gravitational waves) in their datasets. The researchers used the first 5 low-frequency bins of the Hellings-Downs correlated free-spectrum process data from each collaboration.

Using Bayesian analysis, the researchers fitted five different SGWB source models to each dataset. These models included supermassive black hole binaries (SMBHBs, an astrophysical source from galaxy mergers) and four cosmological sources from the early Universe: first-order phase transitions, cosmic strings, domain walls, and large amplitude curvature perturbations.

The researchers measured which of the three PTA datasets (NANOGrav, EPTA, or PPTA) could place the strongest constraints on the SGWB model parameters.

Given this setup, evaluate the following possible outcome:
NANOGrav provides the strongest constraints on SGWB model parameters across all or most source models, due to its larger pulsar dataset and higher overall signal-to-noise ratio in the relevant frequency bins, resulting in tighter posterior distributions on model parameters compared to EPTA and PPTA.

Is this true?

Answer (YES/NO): YES